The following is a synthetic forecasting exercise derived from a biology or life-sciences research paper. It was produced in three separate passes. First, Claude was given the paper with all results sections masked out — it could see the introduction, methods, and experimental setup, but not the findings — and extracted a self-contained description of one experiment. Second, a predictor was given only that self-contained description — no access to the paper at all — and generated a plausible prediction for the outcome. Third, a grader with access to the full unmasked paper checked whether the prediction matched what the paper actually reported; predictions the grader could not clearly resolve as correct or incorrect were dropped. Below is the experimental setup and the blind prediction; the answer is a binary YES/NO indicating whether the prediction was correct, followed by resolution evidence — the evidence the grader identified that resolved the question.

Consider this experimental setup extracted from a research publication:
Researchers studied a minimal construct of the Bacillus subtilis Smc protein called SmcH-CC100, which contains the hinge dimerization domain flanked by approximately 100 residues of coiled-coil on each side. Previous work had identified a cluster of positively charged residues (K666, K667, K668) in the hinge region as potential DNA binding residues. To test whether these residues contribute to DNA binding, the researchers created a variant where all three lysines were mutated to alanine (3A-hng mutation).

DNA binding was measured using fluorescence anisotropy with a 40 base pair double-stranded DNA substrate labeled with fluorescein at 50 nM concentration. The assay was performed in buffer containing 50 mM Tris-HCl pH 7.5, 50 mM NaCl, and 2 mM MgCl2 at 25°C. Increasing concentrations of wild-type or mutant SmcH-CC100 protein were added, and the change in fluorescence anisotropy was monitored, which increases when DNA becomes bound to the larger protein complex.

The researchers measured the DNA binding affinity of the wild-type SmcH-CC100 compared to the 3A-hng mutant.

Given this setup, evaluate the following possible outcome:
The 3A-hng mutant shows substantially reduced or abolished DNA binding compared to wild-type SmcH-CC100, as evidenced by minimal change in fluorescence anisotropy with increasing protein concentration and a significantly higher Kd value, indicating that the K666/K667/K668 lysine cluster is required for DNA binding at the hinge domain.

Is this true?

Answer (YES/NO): YES